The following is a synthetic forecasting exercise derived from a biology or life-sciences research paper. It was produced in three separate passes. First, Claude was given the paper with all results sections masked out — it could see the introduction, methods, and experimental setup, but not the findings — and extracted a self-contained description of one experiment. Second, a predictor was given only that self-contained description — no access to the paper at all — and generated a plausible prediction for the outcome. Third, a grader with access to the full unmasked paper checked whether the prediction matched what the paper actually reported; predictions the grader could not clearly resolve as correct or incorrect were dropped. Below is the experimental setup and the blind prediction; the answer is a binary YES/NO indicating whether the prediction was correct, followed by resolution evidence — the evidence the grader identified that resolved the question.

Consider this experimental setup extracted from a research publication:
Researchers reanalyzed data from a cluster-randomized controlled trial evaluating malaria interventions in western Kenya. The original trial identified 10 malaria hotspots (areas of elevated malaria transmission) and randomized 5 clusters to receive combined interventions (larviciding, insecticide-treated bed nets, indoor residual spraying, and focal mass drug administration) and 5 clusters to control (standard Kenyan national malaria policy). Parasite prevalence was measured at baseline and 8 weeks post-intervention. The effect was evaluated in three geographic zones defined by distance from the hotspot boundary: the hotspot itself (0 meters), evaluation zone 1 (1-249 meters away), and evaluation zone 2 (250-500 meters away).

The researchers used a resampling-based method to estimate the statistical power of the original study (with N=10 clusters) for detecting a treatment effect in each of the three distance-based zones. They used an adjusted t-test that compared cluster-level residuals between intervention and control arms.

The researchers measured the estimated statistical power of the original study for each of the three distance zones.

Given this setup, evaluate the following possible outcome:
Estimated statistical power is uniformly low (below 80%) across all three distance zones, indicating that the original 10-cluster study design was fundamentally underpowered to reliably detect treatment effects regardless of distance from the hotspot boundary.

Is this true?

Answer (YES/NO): YES